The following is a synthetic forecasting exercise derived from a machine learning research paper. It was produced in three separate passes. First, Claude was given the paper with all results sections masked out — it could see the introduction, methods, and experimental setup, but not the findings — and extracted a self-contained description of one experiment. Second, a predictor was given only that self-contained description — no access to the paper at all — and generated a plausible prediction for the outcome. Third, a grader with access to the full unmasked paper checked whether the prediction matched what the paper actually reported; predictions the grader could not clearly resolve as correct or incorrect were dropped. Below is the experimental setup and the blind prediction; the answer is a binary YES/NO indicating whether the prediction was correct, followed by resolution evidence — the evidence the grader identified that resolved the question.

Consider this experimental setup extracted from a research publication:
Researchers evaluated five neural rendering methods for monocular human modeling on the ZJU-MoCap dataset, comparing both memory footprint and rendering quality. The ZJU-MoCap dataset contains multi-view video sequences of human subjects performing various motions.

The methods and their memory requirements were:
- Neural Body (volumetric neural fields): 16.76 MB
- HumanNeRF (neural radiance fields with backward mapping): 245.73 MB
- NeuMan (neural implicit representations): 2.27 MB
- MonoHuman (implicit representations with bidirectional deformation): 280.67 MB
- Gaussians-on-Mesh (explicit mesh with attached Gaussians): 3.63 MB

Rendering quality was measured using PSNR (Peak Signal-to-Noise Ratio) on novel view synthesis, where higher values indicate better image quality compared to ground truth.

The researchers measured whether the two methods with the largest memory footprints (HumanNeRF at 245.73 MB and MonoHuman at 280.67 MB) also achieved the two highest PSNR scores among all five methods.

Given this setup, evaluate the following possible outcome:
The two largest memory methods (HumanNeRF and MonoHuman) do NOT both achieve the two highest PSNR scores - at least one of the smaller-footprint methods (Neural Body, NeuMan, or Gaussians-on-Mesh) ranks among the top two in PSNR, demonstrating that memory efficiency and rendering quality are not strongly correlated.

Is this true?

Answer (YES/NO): YES